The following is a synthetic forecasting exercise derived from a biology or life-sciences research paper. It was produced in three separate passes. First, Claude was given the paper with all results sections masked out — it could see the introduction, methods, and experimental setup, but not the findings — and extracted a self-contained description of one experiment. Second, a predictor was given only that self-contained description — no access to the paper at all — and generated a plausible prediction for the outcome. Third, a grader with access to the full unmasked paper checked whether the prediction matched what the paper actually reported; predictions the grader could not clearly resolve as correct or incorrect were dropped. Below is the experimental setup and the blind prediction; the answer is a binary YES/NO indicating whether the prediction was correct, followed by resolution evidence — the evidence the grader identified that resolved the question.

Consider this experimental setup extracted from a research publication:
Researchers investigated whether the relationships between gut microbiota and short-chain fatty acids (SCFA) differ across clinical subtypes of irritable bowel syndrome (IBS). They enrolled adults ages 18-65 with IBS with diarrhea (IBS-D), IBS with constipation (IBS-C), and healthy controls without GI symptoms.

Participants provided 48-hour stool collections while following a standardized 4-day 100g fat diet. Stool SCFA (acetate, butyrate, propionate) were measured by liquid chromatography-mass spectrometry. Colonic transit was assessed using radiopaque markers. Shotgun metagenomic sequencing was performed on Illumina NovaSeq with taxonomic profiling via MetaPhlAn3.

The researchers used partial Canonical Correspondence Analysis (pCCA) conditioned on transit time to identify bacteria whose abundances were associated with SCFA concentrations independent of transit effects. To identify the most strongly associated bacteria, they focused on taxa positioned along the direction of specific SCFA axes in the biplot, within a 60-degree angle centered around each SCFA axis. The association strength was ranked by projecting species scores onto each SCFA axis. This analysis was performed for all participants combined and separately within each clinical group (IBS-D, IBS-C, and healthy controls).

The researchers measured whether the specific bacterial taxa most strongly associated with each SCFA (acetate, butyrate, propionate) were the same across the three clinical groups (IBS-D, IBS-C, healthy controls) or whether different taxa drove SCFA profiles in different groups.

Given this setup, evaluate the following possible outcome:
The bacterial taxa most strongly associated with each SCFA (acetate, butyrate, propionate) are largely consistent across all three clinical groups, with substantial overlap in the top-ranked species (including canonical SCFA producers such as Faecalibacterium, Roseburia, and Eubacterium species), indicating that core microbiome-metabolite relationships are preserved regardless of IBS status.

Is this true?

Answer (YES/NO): NO